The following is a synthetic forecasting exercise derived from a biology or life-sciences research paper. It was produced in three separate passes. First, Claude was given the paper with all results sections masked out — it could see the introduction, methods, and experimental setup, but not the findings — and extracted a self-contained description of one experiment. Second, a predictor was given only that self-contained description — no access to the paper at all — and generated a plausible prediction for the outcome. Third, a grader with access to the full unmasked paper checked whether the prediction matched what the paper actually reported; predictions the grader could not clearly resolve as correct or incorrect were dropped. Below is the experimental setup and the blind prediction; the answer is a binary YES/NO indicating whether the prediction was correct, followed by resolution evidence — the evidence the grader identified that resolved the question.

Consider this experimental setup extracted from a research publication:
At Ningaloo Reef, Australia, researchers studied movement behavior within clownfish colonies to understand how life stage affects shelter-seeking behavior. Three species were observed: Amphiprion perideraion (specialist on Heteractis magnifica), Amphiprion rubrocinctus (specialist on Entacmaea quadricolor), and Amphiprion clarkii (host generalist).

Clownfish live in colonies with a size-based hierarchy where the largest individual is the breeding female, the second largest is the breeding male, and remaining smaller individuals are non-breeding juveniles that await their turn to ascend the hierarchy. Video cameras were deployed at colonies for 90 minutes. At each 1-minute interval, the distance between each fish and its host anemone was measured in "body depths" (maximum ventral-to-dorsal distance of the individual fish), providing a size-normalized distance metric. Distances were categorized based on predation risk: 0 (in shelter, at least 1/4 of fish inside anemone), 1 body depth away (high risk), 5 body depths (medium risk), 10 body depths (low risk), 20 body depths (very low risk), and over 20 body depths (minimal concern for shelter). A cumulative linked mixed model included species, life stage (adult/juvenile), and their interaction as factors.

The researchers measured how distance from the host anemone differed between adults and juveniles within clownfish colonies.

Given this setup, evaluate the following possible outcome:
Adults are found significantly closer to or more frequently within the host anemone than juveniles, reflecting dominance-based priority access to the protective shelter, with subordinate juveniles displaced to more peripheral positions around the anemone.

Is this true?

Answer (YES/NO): NO